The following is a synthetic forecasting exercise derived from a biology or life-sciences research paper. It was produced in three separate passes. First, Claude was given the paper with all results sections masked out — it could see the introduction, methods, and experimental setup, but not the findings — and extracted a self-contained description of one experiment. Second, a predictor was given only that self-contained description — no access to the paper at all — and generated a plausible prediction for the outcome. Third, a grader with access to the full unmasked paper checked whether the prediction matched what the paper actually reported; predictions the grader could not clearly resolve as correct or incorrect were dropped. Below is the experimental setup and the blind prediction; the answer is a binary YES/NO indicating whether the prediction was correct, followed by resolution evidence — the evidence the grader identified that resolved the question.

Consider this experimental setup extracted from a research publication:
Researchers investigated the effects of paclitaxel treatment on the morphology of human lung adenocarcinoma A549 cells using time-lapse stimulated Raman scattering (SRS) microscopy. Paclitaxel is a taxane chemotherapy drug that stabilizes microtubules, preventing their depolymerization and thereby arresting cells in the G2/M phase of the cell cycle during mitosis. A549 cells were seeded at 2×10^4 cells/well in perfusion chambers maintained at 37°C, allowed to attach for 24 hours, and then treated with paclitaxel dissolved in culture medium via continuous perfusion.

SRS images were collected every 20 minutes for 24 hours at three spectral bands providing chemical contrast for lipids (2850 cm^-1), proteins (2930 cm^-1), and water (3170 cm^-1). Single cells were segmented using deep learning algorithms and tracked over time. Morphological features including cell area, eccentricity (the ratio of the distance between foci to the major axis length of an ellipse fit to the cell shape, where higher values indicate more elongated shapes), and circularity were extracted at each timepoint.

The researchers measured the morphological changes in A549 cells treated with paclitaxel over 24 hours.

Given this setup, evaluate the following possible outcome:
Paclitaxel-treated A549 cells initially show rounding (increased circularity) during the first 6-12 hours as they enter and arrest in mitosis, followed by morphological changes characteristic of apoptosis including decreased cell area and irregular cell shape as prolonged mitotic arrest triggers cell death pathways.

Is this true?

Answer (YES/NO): NO